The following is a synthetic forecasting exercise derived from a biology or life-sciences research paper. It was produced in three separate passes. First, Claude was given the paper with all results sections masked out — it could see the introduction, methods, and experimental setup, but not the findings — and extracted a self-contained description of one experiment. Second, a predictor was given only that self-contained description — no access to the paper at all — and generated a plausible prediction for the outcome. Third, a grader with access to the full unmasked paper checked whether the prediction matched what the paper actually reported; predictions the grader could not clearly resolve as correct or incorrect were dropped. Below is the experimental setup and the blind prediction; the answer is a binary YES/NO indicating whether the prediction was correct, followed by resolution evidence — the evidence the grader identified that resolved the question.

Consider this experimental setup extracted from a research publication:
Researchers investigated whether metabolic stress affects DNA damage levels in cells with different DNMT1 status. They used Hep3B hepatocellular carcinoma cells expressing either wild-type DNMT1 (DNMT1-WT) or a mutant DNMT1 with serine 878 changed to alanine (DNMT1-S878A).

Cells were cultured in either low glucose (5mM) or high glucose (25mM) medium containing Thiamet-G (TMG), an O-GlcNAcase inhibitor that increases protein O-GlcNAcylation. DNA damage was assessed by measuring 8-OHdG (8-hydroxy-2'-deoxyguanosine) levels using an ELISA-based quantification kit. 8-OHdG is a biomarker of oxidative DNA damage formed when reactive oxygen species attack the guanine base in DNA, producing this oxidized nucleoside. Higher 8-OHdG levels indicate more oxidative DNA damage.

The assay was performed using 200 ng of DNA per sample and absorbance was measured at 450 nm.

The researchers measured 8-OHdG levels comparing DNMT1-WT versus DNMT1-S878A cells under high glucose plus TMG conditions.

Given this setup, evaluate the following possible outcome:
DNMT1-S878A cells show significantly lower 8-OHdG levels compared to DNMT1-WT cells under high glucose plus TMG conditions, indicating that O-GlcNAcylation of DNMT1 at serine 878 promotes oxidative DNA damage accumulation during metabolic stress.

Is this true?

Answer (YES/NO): YES